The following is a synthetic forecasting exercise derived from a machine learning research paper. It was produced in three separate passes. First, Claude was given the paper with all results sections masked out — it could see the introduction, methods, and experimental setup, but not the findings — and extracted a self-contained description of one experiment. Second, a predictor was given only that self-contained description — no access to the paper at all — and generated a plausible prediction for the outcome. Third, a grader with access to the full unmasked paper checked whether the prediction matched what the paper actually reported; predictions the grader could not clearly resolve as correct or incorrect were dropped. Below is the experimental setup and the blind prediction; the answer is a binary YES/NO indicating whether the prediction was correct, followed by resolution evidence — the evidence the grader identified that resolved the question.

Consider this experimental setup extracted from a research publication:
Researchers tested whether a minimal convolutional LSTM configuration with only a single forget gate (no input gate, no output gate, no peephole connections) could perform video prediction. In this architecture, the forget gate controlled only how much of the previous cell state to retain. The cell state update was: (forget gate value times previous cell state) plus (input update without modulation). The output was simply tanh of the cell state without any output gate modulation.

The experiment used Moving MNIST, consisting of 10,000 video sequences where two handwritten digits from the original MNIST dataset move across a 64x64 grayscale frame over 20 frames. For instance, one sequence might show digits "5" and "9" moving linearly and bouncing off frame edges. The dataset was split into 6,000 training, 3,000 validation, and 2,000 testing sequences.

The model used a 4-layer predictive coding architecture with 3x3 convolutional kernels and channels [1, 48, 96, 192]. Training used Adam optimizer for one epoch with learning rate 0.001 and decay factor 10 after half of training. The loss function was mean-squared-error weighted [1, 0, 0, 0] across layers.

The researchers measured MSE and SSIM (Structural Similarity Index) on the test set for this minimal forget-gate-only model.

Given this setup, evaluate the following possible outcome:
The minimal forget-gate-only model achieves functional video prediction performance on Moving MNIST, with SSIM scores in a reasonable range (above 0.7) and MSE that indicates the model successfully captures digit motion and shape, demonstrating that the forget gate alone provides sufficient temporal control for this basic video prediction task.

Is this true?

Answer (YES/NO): NO